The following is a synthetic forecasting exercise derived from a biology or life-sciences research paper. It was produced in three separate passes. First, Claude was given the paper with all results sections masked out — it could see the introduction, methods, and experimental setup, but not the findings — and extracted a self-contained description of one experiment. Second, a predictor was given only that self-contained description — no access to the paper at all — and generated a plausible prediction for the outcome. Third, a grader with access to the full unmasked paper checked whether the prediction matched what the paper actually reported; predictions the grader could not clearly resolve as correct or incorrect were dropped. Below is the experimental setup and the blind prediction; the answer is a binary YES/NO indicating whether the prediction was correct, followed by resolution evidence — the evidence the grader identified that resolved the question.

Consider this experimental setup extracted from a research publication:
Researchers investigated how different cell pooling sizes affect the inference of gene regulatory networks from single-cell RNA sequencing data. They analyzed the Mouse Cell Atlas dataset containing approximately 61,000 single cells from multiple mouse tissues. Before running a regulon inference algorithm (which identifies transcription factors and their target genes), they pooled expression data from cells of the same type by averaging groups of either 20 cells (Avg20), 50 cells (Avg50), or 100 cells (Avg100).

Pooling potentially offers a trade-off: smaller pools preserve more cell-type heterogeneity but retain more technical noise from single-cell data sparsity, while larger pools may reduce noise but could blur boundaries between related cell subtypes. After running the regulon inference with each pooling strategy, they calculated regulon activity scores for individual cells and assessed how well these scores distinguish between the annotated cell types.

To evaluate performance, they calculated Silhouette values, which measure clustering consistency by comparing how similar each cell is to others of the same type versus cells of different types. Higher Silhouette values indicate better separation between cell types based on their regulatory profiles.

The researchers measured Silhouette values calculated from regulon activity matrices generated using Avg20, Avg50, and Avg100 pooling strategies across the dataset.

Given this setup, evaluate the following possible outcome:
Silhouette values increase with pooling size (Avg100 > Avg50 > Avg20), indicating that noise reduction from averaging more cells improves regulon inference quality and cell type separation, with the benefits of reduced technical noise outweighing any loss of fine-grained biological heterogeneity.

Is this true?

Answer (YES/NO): NO